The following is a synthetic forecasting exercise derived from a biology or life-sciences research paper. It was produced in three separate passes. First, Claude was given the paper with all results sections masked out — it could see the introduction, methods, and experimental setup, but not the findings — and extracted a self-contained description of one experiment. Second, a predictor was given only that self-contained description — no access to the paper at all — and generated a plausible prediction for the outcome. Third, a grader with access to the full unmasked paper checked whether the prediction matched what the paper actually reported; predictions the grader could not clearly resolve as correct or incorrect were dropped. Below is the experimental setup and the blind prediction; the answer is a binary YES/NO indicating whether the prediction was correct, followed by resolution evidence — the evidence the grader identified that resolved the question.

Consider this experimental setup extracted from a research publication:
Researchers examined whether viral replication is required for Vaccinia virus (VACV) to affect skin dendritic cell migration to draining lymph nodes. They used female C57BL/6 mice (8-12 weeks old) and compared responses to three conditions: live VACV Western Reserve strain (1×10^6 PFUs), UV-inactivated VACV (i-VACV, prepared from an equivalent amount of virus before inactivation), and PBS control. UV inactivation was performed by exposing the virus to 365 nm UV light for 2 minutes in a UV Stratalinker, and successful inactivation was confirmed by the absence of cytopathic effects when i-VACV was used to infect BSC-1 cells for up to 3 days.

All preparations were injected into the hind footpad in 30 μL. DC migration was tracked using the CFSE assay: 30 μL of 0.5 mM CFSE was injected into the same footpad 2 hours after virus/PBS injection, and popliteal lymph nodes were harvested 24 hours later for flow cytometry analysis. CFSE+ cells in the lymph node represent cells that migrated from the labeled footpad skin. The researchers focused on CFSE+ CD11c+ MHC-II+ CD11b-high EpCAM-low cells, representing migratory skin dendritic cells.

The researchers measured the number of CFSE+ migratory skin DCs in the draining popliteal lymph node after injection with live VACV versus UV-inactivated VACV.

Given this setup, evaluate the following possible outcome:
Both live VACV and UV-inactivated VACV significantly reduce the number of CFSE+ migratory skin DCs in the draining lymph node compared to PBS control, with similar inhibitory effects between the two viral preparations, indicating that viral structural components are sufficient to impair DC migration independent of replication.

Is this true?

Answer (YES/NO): NO